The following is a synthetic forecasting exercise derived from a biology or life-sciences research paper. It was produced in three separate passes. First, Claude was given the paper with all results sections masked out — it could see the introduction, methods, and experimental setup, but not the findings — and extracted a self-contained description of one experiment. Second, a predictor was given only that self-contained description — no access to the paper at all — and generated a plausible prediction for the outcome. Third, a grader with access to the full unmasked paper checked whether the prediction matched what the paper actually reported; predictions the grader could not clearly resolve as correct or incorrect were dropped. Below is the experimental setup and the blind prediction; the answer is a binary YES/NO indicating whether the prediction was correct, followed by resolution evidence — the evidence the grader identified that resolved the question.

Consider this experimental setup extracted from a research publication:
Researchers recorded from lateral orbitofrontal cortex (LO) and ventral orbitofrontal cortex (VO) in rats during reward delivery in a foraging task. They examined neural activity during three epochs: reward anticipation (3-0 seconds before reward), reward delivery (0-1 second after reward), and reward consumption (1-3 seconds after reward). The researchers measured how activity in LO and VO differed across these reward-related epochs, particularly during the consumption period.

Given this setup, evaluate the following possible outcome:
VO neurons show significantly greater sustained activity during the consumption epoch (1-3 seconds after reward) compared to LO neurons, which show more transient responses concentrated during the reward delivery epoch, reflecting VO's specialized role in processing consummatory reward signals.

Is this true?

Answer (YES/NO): NO